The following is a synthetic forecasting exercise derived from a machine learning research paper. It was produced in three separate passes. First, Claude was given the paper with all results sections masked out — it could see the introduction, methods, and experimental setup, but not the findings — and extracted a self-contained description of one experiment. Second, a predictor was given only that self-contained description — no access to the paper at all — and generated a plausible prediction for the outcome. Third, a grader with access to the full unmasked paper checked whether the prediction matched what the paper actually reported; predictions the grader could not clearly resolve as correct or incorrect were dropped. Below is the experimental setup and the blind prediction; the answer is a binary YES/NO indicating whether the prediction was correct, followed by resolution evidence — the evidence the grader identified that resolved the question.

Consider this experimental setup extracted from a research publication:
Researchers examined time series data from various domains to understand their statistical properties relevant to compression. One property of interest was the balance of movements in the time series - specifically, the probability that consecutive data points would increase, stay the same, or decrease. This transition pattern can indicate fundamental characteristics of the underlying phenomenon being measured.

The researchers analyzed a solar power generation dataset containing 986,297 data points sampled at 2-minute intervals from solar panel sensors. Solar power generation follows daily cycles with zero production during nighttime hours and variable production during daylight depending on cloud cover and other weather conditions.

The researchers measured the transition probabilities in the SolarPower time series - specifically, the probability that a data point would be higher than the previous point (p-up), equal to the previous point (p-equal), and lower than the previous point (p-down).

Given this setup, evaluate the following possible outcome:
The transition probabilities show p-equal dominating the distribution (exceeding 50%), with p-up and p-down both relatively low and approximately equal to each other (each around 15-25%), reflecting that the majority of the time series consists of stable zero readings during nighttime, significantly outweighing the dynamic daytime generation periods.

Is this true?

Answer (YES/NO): NO